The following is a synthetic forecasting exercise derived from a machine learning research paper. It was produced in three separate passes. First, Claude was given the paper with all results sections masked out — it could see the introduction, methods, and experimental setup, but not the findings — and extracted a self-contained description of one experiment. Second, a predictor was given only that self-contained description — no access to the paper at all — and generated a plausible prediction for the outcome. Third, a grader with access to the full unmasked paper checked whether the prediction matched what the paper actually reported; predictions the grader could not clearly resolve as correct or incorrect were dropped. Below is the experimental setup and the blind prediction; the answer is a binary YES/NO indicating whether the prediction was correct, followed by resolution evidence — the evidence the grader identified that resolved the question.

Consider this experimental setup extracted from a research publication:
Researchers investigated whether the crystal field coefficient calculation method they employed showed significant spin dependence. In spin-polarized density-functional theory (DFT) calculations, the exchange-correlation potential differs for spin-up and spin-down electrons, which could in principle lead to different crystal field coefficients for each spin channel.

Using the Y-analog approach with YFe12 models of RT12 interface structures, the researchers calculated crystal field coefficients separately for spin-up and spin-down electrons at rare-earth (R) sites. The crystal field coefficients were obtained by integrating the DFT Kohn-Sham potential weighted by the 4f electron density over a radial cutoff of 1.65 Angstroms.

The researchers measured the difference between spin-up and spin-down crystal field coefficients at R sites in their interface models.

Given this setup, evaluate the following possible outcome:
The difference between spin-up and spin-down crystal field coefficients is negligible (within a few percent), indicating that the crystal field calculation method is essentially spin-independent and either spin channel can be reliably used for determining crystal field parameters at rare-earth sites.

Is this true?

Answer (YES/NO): YES